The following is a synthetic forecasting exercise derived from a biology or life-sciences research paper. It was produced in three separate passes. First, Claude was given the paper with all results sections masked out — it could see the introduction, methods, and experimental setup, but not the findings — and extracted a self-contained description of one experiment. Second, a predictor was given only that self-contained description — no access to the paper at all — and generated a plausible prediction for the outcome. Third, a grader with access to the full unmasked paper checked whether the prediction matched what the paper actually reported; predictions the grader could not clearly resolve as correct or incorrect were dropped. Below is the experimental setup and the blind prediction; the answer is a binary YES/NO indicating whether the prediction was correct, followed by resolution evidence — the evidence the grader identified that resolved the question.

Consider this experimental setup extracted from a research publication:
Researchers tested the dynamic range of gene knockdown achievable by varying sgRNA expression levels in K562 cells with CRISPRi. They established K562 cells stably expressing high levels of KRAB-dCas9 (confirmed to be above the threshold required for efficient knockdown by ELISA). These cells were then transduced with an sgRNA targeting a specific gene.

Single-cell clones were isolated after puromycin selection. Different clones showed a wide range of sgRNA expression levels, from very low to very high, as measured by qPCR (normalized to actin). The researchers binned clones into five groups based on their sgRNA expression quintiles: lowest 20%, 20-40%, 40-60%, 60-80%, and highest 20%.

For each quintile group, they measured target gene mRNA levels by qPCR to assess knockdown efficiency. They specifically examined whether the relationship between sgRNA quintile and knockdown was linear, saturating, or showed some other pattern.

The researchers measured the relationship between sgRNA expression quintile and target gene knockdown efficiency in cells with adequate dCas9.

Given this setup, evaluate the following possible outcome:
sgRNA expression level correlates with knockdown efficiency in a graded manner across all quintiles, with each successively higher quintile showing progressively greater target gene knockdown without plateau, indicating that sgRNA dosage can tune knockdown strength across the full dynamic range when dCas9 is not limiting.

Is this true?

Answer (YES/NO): YES